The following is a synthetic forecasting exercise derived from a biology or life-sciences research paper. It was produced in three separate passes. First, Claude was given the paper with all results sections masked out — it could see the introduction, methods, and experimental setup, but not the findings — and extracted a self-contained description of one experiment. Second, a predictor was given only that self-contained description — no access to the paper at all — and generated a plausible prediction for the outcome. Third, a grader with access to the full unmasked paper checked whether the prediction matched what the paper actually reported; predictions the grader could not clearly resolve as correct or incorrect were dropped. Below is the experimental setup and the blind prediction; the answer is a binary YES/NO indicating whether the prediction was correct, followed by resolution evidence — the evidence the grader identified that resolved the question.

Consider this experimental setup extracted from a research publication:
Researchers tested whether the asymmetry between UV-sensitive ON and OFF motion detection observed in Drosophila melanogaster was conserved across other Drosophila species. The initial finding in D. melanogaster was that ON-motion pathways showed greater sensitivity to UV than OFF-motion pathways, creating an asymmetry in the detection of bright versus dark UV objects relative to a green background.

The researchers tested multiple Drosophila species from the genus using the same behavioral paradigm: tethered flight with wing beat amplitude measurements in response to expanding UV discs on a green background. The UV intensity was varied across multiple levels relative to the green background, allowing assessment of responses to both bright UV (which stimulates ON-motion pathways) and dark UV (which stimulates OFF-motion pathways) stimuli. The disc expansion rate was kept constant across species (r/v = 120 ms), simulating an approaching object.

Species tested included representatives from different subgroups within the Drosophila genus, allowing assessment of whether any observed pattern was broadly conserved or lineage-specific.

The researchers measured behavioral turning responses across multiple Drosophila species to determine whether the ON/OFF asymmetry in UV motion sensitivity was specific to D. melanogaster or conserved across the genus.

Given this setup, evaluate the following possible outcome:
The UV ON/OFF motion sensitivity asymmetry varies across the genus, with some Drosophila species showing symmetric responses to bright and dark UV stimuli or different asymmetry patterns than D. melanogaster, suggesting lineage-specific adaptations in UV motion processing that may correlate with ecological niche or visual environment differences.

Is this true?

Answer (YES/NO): NO